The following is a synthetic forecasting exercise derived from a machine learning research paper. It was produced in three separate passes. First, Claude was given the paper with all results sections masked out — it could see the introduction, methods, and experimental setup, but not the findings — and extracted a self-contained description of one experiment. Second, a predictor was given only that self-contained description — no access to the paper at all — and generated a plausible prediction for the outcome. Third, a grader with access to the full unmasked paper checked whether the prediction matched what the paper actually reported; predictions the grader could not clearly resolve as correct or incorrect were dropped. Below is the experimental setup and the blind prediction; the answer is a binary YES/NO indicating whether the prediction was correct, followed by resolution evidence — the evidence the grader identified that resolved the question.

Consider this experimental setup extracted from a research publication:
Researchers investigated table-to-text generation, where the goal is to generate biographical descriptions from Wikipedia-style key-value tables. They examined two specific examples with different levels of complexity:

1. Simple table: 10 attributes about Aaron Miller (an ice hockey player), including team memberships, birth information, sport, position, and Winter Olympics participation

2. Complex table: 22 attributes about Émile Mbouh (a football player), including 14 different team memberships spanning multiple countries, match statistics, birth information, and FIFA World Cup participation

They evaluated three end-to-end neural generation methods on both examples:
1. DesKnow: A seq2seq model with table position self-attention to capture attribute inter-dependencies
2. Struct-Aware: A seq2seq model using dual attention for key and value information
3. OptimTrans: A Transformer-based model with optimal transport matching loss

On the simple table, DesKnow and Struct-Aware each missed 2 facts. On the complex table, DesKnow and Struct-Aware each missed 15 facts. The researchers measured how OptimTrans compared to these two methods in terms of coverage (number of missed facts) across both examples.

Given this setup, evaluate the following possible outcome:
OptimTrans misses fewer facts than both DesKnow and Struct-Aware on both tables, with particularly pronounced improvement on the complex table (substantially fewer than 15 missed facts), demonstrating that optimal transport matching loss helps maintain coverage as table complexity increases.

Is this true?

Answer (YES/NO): YES